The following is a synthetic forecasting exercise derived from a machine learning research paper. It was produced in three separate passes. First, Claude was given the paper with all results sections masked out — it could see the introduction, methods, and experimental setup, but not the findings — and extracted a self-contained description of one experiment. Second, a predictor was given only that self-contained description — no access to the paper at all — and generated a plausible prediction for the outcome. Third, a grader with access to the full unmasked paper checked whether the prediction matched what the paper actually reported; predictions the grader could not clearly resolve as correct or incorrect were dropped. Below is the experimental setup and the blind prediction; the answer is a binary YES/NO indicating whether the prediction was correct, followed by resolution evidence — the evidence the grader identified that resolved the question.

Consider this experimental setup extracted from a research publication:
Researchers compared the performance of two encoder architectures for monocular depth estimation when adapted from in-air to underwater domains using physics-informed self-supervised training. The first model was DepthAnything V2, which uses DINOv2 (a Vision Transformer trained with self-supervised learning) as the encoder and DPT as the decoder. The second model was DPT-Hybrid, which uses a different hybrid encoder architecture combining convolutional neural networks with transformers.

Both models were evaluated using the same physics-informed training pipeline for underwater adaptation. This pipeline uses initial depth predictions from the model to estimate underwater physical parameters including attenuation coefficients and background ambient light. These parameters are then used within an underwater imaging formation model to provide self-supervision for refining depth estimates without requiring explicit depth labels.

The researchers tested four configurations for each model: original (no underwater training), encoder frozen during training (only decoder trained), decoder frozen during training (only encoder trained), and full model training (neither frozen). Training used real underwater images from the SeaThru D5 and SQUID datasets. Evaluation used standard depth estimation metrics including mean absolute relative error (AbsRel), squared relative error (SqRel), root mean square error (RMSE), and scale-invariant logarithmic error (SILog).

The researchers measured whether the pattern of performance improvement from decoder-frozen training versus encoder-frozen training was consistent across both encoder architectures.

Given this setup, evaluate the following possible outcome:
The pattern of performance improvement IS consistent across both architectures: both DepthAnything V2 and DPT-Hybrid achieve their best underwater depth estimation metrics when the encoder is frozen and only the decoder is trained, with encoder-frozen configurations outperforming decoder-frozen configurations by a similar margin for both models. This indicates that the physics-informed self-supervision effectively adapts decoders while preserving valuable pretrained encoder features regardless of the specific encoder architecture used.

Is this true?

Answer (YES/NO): NO